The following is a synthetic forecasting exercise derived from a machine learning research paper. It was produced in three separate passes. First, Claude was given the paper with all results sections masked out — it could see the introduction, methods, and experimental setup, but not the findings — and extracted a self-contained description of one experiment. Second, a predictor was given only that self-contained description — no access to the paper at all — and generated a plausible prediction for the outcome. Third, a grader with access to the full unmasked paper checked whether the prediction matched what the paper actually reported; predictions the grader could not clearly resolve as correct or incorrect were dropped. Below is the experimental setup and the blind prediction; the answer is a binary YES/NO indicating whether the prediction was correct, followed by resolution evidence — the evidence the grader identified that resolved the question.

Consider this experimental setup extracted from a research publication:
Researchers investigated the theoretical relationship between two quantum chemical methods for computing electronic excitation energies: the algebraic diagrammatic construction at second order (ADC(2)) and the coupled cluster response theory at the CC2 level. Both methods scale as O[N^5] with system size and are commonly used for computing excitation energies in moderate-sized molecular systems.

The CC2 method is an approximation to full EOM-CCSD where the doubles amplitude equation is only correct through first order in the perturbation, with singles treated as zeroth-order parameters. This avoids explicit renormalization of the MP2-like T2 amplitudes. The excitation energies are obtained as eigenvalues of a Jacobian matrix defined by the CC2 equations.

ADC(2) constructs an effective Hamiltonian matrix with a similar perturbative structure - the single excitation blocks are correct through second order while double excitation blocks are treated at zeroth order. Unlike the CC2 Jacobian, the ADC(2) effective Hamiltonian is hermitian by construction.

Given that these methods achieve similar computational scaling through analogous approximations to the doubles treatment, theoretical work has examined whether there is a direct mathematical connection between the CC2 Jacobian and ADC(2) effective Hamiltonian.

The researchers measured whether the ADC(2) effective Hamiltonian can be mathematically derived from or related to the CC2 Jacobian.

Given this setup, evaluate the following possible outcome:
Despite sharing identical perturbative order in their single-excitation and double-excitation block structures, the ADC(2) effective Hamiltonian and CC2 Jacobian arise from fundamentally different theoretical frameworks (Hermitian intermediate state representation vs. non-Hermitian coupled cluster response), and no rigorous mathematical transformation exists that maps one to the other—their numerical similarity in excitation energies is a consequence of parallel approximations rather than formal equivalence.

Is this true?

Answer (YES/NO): NO